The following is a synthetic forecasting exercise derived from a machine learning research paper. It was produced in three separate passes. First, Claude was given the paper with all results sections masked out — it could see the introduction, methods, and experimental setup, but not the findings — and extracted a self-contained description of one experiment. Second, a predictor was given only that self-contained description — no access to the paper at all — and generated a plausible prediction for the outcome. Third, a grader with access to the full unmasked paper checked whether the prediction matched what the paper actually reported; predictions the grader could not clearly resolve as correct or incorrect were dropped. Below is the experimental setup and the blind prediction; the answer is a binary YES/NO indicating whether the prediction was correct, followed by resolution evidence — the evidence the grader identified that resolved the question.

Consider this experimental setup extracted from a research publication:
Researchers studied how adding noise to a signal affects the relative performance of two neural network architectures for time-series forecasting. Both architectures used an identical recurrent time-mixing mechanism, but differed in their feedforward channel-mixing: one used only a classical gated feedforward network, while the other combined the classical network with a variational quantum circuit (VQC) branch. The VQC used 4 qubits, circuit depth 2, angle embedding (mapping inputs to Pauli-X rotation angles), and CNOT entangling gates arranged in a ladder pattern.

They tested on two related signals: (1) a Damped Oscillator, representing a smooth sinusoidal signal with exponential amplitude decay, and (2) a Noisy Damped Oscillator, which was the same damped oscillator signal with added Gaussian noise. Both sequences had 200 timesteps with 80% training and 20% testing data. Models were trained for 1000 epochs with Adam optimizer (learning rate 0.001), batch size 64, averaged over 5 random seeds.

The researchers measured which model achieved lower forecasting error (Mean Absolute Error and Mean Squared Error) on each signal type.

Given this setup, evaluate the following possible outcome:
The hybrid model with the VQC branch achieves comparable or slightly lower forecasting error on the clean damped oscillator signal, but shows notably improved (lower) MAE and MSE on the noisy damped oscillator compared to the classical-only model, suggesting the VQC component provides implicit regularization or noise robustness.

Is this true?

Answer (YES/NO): NO